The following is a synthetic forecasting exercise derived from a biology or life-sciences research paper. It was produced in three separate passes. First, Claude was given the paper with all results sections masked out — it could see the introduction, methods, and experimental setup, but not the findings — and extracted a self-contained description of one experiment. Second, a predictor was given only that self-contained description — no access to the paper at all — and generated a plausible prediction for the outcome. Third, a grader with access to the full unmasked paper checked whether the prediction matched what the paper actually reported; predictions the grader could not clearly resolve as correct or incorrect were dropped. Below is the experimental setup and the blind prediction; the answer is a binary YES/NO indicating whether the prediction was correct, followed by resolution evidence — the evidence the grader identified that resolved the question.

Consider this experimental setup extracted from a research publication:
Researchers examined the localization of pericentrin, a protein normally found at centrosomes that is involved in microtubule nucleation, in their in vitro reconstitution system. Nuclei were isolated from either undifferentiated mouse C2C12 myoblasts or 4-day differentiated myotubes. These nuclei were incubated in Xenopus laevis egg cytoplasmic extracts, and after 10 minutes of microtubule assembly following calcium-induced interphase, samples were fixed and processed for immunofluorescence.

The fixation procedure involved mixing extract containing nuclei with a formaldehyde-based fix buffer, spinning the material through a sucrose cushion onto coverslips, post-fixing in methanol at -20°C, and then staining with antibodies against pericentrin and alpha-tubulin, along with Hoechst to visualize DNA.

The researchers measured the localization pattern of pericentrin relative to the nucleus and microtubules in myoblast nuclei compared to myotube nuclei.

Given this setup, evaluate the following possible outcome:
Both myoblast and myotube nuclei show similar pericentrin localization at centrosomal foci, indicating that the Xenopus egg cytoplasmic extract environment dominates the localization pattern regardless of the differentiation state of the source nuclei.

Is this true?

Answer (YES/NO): NO